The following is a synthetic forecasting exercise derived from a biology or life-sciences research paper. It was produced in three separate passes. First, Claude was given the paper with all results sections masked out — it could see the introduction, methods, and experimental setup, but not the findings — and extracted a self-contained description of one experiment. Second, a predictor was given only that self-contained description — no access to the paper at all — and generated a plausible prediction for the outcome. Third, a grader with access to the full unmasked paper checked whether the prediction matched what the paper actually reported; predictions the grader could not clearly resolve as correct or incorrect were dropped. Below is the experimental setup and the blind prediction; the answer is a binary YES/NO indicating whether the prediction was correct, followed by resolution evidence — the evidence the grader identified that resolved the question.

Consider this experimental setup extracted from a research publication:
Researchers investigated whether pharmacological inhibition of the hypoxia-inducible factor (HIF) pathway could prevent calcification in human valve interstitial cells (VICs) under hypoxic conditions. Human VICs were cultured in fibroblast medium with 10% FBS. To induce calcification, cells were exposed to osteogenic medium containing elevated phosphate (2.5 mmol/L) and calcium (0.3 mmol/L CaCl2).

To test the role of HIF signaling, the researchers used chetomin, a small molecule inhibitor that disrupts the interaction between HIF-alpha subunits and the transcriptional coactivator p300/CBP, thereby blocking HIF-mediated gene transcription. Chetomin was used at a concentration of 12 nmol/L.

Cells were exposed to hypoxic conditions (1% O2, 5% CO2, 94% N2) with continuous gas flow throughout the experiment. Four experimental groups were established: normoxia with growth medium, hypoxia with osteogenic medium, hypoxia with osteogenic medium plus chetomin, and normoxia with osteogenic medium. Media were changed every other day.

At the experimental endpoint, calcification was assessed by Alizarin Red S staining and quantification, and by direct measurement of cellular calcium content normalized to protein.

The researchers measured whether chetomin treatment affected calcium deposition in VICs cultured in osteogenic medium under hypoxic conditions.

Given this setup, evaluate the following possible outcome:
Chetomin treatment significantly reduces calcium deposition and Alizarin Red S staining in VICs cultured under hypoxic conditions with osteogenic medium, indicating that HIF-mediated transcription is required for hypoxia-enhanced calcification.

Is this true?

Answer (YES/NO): YES